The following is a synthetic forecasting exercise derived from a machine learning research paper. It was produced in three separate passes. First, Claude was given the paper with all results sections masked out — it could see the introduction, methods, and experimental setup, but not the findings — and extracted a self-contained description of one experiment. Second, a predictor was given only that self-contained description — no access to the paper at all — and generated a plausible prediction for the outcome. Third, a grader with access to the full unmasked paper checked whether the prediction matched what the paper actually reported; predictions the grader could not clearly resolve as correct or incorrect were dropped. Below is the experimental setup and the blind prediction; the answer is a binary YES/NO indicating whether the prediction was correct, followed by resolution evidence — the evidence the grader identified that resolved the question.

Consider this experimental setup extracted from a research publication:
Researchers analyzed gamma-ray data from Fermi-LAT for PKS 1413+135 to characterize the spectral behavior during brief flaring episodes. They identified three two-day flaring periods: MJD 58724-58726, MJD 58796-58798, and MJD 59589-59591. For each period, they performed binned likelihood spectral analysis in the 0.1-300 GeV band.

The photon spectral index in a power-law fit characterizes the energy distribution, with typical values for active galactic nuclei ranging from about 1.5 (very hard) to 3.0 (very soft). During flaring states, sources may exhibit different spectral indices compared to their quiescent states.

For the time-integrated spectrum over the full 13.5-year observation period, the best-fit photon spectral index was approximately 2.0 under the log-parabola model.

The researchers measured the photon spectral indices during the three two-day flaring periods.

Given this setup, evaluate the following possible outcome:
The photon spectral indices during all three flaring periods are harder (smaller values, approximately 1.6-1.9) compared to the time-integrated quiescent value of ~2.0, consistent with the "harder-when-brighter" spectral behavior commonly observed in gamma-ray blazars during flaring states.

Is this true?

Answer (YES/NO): YES